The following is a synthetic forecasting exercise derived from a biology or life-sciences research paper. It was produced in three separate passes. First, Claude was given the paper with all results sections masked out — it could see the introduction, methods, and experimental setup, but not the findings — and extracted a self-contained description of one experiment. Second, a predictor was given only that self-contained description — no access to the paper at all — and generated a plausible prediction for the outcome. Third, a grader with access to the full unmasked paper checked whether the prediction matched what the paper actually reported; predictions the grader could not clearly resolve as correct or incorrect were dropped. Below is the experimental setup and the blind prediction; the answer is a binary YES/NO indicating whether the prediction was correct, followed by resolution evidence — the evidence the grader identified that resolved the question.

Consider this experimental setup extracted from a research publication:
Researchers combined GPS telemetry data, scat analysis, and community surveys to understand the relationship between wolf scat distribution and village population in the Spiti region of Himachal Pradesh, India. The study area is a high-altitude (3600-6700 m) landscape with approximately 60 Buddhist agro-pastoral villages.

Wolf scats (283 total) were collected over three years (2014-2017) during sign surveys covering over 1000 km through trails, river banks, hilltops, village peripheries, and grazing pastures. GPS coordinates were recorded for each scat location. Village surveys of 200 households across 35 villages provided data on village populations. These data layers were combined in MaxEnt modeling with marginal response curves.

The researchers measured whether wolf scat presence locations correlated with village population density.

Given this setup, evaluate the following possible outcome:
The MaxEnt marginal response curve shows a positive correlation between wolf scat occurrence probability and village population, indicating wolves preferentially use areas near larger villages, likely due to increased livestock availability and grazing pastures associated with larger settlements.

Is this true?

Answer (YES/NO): YES